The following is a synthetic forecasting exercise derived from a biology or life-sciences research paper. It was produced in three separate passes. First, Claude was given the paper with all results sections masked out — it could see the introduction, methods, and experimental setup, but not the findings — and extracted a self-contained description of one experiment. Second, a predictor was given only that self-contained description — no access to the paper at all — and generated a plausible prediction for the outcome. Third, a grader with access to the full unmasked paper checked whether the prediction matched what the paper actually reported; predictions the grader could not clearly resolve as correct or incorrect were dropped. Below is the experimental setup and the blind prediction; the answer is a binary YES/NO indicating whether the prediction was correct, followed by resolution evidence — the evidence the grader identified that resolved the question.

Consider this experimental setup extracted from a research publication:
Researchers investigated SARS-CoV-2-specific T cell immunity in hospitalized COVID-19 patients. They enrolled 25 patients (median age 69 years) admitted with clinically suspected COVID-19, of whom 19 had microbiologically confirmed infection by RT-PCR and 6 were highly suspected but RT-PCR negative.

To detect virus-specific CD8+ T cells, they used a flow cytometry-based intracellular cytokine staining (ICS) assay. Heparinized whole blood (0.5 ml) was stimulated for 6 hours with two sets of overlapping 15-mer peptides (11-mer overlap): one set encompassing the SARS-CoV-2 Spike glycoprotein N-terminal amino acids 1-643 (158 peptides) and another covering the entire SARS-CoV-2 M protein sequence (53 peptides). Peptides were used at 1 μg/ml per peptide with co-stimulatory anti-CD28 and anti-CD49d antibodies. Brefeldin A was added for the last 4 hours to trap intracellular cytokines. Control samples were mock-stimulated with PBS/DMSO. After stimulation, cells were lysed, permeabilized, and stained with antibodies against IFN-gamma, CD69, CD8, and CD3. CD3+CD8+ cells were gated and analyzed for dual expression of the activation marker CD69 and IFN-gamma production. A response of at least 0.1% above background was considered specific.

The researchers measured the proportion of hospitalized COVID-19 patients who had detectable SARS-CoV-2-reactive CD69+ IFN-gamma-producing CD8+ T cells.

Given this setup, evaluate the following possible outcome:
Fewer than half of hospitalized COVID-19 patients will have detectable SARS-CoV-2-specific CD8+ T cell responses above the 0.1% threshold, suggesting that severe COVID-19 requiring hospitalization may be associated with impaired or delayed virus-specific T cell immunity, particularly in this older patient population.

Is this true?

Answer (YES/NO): YES